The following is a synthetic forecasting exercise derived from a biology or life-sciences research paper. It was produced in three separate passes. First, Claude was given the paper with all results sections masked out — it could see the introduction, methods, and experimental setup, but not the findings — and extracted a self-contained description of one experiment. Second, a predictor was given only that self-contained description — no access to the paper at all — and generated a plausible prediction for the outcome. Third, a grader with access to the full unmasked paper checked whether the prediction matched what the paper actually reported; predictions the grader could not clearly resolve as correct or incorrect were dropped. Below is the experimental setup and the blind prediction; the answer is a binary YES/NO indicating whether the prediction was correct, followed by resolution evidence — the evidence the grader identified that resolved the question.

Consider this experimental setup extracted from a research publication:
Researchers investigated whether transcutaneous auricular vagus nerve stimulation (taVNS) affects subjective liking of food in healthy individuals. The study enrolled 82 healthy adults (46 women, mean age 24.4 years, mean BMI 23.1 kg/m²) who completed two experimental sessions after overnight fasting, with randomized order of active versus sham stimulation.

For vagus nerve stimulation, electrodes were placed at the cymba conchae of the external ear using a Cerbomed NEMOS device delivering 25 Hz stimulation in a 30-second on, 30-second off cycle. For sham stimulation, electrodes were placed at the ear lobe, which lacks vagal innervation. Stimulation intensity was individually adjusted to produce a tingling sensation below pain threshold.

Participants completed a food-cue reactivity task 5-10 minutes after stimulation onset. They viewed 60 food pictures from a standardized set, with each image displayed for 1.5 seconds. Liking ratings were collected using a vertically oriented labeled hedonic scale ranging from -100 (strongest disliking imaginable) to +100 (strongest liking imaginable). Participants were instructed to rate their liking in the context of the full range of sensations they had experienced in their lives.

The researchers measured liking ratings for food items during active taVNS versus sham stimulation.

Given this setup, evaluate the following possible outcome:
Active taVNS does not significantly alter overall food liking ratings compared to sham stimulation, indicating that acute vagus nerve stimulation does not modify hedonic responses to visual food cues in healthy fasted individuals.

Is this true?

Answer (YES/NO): YES